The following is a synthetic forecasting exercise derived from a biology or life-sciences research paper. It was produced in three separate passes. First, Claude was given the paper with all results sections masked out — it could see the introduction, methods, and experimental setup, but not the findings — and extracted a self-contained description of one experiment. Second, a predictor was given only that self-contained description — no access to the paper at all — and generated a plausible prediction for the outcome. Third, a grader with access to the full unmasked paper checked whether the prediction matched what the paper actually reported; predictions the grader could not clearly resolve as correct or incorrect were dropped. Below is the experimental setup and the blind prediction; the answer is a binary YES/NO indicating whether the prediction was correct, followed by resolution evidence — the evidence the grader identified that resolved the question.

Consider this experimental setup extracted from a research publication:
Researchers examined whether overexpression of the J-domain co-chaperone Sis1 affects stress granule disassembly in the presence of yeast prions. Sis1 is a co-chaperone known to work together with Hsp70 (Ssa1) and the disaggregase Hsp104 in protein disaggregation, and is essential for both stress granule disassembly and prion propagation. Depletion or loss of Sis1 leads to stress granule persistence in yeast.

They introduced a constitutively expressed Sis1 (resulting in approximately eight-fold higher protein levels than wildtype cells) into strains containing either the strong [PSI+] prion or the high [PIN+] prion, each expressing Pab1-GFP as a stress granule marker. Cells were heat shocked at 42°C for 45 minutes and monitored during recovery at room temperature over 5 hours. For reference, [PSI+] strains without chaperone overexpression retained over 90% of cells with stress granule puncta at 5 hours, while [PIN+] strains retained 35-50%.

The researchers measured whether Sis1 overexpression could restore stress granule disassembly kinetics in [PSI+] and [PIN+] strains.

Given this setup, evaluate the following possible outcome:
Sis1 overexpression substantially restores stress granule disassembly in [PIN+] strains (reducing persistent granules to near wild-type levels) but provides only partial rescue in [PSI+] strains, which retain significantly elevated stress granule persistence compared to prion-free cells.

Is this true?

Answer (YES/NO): NO